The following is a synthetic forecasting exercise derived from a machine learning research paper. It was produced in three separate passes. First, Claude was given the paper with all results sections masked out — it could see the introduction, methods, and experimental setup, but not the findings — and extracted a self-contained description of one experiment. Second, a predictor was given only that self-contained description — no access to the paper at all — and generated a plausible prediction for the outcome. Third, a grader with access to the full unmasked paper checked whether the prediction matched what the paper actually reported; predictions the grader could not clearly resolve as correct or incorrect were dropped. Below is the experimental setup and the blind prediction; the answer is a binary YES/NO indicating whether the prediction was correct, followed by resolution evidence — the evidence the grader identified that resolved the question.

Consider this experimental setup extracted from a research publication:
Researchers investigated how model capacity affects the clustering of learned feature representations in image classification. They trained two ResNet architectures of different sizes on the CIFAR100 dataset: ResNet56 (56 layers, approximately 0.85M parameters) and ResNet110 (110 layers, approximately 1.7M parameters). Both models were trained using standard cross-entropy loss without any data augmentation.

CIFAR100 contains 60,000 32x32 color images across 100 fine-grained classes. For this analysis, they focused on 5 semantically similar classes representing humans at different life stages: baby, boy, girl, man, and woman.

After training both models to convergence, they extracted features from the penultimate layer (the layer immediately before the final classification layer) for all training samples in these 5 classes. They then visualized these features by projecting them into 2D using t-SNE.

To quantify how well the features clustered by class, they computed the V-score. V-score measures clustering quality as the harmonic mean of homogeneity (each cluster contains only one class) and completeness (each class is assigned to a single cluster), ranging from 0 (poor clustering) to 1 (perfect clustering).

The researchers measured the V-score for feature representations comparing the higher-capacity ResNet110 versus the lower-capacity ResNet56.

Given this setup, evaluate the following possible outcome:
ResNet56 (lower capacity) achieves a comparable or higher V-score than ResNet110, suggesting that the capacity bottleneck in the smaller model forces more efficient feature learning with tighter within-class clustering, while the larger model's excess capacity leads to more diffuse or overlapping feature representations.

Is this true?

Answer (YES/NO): NO